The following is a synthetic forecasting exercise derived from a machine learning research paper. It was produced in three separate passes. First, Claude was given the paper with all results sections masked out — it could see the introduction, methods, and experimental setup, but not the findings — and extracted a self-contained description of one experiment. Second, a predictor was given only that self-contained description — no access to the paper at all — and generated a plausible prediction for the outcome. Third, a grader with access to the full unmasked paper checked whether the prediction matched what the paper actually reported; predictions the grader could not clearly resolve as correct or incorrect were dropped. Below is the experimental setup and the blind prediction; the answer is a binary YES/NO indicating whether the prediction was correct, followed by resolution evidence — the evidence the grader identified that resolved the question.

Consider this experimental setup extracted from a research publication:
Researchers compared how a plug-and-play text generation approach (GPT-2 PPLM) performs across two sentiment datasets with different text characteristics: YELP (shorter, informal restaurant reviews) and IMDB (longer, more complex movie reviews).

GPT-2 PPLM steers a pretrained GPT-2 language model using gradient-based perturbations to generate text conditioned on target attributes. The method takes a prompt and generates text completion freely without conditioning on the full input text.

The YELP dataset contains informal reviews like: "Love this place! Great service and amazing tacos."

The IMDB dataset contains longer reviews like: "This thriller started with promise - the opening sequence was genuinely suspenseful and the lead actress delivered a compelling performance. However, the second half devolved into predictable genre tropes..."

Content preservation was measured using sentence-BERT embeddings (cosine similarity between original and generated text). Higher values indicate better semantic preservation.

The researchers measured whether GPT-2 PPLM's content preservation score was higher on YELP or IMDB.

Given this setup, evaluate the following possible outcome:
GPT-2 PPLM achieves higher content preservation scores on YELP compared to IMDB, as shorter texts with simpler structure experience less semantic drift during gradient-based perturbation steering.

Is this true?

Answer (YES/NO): YES